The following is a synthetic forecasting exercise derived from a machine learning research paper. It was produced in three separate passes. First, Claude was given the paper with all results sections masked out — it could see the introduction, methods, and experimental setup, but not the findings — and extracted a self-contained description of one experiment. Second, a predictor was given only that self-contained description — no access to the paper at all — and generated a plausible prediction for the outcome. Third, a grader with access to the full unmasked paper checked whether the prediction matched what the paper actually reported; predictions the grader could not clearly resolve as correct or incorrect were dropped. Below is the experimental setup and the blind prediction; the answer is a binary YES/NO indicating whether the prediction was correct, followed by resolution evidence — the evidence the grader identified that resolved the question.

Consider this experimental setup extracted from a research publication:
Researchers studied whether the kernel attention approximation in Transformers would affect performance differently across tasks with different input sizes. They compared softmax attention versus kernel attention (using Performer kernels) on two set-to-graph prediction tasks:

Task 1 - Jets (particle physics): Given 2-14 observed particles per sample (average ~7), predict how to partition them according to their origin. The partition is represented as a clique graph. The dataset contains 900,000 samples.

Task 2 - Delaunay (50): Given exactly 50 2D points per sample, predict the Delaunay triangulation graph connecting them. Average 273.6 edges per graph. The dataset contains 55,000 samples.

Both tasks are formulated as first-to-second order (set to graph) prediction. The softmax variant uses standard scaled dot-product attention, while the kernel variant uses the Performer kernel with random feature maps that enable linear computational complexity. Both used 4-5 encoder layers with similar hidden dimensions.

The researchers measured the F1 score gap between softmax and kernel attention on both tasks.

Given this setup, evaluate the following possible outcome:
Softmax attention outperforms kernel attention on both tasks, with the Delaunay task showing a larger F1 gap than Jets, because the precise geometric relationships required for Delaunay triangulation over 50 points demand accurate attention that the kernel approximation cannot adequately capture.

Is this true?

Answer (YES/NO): NO